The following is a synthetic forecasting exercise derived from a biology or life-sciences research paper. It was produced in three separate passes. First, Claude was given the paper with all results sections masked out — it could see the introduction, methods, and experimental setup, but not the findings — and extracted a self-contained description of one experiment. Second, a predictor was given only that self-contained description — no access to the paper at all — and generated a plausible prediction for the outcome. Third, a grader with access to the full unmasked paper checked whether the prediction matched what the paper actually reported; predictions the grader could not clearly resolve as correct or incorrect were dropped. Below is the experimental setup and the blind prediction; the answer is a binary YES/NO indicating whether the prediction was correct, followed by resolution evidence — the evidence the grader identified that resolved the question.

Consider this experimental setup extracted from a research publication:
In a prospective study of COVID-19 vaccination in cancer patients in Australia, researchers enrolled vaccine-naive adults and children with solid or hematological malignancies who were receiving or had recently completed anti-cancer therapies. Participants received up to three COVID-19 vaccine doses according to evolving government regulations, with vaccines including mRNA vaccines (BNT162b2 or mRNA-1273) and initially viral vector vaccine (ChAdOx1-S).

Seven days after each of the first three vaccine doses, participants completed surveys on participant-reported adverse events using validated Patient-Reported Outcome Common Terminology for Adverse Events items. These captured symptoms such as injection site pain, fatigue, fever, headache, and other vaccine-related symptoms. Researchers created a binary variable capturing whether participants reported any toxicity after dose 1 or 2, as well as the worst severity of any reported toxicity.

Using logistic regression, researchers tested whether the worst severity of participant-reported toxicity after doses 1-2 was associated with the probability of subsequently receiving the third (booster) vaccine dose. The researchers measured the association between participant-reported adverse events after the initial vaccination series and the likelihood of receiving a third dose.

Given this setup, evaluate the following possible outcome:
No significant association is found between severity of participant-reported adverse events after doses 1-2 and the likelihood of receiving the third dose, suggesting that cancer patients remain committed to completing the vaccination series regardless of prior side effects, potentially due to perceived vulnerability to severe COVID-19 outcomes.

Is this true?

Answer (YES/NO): YES